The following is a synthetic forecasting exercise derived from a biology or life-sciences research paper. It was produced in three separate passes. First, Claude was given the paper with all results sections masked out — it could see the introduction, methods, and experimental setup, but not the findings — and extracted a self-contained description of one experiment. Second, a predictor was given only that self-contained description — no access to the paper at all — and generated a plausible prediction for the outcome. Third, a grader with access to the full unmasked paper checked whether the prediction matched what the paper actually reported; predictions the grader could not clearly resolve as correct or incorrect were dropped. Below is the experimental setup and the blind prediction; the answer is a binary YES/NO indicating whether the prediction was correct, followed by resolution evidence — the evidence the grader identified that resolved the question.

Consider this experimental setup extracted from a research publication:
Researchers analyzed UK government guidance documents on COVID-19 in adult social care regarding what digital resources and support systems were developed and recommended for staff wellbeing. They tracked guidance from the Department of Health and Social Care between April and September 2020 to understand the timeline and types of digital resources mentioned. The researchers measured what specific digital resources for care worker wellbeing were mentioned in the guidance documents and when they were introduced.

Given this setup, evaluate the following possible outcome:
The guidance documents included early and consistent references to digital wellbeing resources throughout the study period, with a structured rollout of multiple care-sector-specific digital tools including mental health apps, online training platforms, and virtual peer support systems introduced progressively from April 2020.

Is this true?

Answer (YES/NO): NO